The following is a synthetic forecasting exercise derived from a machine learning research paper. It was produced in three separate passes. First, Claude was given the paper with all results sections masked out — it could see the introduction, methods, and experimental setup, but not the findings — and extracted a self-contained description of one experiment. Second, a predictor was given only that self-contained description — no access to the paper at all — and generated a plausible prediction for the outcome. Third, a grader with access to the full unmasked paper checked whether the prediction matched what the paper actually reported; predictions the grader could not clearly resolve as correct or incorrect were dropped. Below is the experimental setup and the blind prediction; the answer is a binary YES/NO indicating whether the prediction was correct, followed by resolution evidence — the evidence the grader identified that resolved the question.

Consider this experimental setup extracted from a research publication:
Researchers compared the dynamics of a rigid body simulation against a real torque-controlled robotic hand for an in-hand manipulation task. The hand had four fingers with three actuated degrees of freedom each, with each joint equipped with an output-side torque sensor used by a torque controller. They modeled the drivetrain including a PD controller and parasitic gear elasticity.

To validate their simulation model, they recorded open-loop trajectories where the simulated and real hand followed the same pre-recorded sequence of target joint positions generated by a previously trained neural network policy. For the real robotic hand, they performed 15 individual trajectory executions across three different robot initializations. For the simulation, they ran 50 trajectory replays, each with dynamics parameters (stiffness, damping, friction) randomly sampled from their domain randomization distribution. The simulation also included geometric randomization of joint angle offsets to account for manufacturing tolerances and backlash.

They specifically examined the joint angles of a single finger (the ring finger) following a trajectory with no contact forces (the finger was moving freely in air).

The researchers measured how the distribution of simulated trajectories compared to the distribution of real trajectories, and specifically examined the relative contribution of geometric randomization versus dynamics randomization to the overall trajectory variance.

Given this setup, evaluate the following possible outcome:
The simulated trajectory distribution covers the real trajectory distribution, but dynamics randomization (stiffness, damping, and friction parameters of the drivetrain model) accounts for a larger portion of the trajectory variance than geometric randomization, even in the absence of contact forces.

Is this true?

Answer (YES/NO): NO